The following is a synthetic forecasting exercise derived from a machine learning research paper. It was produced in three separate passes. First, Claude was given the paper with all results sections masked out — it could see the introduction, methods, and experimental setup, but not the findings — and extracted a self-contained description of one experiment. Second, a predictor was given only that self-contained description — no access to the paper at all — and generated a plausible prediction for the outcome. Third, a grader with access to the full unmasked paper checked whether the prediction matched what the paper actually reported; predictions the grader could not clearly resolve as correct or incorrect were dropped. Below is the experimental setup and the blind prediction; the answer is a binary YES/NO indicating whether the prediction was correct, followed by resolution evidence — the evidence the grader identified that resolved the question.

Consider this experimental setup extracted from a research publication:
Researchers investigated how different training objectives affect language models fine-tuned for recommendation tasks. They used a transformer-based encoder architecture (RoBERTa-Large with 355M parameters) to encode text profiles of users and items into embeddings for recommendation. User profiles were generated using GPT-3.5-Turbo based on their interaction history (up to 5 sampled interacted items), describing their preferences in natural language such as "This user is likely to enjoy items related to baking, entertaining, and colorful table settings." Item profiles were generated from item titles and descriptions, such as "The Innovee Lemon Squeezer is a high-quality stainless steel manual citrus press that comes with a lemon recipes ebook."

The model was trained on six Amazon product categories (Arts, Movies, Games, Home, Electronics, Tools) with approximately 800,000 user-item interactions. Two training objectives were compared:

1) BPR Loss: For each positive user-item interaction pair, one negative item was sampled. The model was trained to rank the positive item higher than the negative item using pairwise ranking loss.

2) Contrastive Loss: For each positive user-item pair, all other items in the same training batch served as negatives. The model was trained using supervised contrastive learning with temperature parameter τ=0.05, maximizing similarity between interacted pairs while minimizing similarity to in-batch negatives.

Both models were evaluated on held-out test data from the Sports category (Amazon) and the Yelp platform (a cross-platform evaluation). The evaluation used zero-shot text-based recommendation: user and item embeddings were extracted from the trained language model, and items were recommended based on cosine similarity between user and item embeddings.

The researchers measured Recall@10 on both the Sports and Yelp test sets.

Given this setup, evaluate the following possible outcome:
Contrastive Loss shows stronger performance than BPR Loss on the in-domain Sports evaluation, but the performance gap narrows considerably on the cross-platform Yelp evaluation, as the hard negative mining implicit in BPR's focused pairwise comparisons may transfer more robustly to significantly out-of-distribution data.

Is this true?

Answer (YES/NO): NO